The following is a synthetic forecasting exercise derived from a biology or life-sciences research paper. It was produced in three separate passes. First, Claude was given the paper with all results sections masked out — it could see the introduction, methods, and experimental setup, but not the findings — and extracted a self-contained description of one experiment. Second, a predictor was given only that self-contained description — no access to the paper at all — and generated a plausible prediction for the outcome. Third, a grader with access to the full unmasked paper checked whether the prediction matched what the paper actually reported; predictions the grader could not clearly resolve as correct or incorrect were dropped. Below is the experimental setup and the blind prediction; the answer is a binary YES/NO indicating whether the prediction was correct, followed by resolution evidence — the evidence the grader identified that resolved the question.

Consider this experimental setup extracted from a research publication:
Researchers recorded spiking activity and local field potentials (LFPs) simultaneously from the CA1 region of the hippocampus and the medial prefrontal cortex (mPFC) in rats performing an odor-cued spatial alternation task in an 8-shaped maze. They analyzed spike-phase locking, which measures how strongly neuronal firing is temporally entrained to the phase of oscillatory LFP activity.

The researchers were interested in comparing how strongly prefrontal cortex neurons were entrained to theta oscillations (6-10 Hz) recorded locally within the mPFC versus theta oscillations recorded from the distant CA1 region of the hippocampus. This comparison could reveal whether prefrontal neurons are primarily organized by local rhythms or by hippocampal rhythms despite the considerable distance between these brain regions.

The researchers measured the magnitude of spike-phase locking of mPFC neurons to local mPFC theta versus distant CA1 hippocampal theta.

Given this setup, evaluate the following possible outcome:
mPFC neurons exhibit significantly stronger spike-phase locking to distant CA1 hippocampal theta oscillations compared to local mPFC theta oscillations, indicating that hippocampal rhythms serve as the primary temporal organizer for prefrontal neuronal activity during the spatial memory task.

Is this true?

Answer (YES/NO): YES